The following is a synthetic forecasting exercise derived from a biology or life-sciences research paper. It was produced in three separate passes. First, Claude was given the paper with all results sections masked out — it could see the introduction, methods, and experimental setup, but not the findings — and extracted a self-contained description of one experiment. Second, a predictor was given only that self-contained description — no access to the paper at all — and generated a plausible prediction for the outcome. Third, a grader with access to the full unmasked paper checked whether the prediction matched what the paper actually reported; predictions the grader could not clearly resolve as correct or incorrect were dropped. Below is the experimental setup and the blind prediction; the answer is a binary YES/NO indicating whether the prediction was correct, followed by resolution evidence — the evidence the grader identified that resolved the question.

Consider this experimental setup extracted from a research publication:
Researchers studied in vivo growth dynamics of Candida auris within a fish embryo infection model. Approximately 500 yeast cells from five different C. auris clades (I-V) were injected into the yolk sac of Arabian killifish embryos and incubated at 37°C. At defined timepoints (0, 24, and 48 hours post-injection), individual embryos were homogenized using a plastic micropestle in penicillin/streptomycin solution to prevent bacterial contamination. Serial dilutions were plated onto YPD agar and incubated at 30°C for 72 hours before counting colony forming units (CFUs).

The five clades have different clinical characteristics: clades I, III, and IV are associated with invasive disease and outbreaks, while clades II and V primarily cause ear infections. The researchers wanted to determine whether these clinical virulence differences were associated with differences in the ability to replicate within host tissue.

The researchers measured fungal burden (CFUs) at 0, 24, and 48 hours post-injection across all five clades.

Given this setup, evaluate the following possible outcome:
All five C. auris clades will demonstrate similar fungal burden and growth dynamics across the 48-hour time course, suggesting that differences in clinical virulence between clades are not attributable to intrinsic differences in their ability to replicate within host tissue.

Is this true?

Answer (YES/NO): NO